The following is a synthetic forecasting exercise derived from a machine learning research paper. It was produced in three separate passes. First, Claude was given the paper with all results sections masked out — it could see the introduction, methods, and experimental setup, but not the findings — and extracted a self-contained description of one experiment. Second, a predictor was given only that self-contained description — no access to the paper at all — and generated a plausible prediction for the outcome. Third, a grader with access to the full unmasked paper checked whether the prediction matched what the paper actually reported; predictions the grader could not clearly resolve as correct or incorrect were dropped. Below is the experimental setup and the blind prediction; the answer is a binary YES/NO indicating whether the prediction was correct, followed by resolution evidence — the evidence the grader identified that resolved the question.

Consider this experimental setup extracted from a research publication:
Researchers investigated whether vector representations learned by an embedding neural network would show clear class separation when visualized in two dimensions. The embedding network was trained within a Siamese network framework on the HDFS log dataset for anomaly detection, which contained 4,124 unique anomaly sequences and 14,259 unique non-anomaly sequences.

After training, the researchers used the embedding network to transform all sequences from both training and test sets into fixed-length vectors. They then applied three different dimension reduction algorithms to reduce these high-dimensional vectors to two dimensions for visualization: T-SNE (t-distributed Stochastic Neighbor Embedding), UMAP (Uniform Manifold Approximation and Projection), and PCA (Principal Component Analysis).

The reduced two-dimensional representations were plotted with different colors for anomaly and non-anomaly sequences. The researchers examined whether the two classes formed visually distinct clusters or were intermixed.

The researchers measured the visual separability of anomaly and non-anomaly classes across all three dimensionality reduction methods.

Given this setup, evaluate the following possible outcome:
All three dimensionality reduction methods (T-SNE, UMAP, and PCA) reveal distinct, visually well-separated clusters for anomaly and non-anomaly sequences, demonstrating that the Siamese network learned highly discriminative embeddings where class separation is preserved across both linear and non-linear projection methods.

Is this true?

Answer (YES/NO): YES